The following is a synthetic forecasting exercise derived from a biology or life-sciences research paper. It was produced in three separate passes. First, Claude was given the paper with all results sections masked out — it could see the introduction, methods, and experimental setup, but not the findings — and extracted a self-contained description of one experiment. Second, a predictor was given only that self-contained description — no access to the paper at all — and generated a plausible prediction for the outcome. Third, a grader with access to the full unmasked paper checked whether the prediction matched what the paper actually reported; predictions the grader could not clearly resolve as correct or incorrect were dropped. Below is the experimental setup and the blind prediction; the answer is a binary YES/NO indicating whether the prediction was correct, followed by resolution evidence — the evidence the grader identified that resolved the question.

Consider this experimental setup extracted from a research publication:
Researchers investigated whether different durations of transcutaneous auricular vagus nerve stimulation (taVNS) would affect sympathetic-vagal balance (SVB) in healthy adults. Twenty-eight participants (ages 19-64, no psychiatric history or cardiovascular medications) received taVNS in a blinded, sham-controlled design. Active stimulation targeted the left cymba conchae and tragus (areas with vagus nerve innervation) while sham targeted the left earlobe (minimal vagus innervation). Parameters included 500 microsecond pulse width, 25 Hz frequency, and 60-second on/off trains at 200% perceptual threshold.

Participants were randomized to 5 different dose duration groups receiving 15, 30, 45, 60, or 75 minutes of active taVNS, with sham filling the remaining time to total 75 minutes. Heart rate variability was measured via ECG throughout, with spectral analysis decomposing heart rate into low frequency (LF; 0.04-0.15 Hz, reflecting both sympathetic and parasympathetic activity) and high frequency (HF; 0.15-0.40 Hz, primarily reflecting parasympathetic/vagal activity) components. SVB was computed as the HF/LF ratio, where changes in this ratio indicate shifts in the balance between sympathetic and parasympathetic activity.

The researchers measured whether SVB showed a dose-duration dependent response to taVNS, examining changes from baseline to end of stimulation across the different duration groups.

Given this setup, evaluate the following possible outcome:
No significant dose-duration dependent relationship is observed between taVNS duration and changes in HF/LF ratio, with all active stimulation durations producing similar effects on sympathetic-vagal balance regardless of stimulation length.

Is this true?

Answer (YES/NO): NO